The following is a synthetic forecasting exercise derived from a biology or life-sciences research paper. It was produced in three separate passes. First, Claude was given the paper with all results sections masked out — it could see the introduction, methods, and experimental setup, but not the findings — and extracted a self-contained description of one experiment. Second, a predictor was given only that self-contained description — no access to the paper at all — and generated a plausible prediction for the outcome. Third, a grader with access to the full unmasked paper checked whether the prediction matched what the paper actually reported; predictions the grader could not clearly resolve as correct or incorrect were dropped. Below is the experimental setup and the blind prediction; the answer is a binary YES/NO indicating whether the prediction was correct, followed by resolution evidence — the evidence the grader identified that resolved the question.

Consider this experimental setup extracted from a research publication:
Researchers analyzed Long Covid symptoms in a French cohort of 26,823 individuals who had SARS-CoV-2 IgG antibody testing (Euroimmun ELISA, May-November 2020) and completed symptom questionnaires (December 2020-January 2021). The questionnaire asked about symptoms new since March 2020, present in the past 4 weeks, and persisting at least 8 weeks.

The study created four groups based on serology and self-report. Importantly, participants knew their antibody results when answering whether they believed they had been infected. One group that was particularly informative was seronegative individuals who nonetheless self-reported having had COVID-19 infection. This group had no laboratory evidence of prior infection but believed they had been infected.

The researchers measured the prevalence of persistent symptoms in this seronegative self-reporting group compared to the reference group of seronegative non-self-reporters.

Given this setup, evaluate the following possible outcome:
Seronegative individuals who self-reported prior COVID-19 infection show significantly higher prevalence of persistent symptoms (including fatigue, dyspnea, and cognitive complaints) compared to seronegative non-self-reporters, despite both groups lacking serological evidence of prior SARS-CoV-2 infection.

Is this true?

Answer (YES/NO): YES